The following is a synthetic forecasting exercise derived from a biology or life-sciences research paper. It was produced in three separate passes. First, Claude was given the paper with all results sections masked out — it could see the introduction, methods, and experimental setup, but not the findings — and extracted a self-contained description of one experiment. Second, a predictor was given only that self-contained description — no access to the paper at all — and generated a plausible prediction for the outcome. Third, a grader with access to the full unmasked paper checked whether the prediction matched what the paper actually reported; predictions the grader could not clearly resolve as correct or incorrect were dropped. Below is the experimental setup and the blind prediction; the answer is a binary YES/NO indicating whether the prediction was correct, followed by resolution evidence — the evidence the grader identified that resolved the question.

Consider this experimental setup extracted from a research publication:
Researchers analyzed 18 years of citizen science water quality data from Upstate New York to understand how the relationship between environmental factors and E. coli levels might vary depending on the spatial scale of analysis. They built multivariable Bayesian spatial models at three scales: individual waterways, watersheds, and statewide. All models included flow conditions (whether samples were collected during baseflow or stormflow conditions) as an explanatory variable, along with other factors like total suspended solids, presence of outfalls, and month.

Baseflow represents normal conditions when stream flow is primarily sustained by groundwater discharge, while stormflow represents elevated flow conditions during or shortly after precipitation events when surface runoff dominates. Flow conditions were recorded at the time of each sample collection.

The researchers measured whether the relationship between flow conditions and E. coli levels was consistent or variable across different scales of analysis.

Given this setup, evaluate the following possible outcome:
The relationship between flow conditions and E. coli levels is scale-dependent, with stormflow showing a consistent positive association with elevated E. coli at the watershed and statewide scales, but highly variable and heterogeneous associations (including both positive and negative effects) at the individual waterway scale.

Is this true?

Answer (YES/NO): YES